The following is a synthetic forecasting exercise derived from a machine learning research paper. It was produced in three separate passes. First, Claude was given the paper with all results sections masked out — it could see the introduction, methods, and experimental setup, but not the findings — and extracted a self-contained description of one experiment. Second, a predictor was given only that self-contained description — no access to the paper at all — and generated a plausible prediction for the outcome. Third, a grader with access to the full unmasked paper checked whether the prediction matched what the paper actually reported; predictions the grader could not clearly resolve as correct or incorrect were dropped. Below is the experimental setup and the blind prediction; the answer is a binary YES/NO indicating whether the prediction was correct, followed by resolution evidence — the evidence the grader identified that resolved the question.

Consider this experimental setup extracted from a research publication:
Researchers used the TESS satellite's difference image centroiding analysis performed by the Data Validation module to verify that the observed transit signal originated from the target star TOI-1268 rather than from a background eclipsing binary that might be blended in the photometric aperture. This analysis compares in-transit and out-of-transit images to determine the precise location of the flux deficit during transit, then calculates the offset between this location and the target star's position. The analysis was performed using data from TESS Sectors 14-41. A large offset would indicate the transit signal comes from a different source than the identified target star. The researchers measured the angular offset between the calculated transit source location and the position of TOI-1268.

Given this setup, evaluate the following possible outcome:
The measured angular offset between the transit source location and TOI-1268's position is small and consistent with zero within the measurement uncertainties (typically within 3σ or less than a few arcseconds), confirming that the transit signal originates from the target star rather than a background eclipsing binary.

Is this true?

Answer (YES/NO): YES